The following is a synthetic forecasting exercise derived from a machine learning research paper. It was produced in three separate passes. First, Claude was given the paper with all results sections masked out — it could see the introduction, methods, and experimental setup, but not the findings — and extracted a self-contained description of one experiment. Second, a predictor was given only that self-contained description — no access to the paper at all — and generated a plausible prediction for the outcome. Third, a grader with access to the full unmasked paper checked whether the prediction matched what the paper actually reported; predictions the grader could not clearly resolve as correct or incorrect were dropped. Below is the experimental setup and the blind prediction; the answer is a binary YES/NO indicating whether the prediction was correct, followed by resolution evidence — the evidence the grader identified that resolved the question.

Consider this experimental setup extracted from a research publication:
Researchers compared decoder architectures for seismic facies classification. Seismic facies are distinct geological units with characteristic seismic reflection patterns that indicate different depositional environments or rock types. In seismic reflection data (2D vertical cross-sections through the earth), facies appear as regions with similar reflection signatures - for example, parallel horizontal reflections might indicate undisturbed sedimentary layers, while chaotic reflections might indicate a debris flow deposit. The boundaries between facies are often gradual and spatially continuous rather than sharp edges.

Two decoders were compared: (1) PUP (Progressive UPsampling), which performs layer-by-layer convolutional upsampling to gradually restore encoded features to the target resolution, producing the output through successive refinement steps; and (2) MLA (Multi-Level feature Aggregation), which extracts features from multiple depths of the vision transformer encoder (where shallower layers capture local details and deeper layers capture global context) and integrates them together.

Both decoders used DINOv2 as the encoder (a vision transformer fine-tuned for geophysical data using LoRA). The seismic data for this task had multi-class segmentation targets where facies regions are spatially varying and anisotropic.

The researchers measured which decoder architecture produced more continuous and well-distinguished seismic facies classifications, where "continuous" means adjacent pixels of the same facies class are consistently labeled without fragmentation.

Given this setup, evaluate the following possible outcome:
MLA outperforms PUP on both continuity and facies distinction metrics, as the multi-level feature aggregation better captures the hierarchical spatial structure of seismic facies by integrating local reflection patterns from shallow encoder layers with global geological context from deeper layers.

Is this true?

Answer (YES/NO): NO